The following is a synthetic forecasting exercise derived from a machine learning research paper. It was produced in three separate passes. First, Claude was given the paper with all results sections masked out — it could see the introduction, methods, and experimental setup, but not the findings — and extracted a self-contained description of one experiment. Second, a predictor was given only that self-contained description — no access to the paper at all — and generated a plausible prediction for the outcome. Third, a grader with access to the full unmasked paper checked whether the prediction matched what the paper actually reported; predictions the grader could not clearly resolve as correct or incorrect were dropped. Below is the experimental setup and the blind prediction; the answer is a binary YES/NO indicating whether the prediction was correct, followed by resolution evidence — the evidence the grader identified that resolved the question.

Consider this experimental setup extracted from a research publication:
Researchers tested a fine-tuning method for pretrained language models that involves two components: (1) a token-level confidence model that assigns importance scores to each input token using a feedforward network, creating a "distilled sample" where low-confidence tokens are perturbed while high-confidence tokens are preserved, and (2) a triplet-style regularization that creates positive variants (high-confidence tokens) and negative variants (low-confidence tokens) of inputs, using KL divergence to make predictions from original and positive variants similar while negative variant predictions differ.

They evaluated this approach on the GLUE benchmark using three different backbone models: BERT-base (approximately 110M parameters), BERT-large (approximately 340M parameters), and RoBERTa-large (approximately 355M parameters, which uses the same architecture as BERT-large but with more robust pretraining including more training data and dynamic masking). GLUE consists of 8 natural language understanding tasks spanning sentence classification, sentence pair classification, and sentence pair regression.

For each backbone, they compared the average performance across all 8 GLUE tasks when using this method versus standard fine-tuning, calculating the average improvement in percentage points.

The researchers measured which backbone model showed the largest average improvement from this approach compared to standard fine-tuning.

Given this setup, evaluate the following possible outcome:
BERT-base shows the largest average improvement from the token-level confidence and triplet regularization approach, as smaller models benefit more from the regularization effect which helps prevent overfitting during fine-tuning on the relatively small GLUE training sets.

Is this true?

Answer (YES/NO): YES